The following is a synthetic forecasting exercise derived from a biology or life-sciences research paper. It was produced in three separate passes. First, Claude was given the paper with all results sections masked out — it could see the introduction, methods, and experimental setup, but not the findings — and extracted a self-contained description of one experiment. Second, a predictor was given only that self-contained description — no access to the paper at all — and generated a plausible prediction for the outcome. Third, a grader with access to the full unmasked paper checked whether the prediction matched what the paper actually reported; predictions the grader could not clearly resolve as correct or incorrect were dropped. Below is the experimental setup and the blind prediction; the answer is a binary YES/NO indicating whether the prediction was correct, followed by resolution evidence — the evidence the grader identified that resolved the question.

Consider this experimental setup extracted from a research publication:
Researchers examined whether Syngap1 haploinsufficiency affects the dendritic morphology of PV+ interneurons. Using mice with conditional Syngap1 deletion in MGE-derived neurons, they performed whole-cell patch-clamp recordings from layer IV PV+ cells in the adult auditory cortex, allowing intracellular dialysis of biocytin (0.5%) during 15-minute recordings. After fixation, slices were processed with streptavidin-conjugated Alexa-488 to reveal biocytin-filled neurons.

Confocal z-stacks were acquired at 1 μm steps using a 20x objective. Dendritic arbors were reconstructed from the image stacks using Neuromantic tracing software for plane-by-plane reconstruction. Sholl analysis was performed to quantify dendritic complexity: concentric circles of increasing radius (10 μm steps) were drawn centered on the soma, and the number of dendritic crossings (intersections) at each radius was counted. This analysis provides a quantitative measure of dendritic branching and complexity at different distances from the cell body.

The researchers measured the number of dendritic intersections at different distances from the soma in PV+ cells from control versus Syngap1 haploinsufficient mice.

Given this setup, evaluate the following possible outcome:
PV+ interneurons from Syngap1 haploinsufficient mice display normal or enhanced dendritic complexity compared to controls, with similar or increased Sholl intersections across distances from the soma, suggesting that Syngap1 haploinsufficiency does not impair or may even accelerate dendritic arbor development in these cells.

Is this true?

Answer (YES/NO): YES